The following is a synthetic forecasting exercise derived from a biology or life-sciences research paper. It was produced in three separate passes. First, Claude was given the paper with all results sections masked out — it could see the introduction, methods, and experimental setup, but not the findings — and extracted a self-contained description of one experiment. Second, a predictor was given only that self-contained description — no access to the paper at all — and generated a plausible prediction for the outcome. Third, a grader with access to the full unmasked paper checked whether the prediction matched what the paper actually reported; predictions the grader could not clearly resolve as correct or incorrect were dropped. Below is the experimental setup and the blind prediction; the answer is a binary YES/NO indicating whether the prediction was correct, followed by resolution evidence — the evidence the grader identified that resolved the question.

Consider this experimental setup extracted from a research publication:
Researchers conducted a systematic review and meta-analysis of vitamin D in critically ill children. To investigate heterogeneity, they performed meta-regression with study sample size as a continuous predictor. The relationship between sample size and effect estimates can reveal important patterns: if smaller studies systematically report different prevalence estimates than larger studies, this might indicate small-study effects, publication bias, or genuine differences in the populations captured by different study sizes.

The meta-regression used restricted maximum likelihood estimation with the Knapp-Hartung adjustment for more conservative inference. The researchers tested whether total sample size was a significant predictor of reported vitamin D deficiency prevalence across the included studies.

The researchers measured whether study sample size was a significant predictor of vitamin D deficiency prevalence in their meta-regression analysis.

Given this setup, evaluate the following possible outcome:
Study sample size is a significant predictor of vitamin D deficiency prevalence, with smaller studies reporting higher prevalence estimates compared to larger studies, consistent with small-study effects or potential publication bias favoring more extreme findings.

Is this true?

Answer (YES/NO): NO